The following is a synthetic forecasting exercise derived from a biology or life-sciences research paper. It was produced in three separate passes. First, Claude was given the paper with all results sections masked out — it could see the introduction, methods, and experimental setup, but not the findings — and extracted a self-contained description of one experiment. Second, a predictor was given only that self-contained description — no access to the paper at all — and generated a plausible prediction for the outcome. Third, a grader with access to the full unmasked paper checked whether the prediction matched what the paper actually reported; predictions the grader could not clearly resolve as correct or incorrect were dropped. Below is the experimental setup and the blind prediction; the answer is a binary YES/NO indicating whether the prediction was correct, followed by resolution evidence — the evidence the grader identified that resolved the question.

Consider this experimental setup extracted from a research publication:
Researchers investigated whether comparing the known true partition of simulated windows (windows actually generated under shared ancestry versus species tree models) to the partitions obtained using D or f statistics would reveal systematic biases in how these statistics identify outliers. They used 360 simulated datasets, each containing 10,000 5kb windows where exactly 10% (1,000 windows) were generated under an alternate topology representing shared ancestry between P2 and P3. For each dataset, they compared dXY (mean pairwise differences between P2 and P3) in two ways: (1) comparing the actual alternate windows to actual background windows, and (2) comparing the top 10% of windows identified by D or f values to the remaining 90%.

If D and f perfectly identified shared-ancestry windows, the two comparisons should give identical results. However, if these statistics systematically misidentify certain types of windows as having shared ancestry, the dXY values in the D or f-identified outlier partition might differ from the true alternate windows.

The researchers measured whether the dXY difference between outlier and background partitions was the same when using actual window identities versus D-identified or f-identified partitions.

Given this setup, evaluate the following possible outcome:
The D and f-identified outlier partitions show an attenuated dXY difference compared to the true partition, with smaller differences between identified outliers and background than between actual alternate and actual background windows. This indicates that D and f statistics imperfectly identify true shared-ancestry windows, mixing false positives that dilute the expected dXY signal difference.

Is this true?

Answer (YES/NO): NO